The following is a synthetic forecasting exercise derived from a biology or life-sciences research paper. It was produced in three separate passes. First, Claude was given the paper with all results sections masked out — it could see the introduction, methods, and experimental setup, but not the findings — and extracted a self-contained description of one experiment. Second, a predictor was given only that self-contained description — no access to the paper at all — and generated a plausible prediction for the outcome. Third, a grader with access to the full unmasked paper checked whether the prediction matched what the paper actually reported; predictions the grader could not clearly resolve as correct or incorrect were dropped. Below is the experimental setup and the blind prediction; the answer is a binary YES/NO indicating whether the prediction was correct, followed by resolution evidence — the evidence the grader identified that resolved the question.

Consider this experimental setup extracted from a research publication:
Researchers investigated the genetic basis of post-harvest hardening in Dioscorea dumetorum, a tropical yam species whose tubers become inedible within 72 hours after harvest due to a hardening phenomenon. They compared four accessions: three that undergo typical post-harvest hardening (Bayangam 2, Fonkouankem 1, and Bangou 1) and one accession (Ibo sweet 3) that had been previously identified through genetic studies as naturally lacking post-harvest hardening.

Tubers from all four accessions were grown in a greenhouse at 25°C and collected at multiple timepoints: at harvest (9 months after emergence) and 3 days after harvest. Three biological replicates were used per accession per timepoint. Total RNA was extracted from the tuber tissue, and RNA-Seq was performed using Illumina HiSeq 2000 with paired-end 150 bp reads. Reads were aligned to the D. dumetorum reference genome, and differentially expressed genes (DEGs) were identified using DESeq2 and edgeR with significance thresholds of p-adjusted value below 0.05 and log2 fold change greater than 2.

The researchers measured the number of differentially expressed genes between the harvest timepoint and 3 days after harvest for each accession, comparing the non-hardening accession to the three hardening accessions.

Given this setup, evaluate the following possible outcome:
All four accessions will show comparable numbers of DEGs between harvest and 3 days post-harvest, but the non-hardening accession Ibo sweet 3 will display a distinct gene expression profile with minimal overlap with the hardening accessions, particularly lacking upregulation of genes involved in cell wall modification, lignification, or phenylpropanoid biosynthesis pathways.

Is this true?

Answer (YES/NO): NO